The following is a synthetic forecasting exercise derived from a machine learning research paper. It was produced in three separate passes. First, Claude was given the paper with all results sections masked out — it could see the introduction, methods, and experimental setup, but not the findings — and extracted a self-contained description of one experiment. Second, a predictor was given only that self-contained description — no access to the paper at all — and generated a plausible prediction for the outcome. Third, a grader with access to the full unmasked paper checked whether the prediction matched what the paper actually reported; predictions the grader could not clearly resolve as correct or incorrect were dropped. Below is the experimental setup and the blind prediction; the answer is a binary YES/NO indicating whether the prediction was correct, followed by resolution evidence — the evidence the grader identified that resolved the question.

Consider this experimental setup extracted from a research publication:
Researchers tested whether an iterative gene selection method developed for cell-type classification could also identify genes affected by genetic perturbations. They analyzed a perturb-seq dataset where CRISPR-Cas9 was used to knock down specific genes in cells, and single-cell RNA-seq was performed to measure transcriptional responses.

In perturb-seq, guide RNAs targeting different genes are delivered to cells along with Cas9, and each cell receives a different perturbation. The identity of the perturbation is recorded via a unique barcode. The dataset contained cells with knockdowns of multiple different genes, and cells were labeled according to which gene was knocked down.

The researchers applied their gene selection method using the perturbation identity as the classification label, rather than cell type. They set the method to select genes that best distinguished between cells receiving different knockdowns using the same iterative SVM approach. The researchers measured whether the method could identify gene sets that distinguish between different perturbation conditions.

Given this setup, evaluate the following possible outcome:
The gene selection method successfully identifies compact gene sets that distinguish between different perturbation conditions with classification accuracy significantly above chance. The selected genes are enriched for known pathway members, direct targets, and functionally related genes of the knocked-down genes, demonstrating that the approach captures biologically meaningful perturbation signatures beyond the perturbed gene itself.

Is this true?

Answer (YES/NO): YES